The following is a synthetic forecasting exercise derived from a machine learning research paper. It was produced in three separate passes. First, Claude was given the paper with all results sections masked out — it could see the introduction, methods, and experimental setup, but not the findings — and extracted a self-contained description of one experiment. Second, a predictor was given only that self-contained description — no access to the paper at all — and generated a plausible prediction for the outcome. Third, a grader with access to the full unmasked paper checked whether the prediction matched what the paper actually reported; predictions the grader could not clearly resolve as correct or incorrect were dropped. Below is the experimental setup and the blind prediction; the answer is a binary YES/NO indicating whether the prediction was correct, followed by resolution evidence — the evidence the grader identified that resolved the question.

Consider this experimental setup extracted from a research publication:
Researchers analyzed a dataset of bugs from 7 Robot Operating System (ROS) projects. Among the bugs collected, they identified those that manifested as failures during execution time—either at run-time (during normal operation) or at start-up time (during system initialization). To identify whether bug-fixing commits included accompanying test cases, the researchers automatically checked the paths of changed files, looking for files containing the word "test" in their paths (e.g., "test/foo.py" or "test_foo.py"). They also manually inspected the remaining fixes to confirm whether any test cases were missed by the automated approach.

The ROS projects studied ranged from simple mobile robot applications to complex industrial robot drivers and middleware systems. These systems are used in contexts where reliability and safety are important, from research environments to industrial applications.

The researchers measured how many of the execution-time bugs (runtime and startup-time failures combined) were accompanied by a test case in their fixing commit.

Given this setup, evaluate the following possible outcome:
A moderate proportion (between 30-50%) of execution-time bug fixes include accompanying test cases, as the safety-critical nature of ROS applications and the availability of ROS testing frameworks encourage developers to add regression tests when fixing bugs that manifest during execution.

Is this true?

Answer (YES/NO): NO